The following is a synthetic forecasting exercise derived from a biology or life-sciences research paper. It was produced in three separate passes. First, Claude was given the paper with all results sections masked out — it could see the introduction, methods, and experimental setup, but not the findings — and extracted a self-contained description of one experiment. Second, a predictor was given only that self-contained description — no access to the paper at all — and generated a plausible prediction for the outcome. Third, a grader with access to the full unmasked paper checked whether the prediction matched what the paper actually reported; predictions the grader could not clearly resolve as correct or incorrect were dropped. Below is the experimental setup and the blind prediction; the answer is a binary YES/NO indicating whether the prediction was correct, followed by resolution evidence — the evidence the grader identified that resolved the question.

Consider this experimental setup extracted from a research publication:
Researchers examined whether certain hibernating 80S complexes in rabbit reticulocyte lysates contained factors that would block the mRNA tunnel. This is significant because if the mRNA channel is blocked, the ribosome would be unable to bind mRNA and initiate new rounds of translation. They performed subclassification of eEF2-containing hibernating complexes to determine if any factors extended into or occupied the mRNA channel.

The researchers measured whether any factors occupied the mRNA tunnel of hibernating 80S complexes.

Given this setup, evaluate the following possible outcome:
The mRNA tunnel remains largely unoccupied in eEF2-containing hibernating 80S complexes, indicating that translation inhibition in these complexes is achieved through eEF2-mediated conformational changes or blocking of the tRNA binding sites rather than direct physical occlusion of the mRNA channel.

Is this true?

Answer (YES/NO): NO